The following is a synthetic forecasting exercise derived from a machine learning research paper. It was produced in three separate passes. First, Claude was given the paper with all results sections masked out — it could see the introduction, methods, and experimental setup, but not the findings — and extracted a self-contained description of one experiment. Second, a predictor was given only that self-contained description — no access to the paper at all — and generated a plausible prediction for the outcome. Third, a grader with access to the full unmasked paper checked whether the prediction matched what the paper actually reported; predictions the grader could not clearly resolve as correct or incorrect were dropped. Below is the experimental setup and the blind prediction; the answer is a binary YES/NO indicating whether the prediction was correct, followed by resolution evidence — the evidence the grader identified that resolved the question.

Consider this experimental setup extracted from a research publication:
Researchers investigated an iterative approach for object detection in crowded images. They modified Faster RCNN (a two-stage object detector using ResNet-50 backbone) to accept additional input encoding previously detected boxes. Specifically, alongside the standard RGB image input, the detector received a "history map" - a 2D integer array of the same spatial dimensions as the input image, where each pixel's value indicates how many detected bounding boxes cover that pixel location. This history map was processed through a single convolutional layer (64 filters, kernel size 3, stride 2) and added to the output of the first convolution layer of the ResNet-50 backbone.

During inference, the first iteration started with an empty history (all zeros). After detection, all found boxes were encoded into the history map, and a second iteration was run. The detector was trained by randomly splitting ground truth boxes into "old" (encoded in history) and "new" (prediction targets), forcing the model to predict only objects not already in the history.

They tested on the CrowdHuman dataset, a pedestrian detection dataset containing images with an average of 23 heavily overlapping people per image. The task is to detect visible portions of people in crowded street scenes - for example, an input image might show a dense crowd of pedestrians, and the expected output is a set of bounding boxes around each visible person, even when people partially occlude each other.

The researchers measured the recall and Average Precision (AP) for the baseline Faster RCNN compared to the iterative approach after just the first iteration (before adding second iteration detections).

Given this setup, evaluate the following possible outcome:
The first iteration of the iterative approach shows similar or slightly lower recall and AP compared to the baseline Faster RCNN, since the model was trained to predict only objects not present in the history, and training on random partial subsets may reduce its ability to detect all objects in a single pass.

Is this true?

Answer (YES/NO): YES